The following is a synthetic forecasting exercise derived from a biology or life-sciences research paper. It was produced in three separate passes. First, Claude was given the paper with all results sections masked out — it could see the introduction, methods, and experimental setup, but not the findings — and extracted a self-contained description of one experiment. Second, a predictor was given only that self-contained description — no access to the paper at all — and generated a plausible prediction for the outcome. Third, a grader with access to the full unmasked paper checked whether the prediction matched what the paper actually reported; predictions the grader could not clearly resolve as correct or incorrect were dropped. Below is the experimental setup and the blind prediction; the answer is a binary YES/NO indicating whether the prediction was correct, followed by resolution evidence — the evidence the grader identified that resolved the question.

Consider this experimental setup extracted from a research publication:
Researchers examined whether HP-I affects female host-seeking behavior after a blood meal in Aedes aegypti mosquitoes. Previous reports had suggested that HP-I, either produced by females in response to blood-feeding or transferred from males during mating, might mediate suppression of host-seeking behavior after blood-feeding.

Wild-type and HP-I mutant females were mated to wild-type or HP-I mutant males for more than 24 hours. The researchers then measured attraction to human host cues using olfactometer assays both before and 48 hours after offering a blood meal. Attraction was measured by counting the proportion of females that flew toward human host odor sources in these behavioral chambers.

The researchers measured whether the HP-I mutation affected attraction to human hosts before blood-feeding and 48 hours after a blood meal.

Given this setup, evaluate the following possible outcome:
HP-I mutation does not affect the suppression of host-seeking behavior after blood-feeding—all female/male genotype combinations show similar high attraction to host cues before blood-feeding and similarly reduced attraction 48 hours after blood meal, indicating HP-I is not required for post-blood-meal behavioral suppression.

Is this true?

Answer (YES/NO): YES